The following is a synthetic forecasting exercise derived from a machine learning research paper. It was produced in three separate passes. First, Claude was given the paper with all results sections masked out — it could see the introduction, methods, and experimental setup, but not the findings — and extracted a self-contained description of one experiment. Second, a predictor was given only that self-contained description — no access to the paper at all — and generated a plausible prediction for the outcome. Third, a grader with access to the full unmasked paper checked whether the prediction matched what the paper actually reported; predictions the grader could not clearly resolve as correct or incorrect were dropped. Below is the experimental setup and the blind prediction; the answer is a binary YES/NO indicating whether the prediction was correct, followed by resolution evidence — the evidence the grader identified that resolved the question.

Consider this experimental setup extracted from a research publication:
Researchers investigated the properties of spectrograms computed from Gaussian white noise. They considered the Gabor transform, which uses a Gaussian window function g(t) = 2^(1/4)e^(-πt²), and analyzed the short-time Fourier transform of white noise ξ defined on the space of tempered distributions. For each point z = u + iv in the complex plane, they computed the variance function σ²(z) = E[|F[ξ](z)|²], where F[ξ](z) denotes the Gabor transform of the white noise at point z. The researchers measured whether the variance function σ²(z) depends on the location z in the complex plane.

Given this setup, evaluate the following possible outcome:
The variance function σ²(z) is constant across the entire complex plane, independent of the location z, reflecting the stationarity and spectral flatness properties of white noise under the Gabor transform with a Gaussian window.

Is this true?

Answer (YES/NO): YES